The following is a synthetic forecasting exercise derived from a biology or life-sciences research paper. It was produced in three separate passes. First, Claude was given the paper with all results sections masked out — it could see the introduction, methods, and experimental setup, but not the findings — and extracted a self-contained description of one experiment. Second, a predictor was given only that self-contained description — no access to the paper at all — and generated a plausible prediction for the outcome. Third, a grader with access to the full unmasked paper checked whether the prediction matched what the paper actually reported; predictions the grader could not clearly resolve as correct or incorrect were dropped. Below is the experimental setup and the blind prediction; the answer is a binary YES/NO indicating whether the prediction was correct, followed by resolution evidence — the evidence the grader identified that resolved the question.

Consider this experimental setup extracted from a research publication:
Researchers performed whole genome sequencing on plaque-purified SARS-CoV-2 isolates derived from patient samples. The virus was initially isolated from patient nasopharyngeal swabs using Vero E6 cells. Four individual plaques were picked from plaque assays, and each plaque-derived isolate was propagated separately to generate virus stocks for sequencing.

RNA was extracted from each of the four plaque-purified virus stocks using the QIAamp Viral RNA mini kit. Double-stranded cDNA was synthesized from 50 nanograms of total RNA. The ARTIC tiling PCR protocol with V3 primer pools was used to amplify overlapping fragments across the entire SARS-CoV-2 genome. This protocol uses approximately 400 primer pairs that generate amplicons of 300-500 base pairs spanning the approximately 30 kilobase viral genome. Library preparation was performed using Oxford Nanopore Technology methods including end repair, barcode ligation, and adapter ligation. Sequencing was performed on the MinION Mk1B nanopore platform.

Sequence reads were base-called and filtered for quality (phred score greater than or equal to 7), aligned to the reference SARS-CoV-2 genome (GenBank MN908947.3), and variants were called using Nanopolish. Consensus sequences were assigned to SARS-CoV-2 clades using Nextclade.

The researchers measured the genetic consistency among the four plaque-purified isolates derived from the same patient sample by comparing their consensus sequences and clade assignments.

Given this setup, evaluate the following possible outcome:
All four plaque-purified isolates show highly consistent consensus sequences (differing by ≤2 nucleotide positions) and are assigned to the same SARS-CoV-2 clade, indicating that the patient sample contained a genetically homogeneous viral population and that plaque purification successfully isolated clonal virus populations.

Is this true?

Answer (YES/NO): YES